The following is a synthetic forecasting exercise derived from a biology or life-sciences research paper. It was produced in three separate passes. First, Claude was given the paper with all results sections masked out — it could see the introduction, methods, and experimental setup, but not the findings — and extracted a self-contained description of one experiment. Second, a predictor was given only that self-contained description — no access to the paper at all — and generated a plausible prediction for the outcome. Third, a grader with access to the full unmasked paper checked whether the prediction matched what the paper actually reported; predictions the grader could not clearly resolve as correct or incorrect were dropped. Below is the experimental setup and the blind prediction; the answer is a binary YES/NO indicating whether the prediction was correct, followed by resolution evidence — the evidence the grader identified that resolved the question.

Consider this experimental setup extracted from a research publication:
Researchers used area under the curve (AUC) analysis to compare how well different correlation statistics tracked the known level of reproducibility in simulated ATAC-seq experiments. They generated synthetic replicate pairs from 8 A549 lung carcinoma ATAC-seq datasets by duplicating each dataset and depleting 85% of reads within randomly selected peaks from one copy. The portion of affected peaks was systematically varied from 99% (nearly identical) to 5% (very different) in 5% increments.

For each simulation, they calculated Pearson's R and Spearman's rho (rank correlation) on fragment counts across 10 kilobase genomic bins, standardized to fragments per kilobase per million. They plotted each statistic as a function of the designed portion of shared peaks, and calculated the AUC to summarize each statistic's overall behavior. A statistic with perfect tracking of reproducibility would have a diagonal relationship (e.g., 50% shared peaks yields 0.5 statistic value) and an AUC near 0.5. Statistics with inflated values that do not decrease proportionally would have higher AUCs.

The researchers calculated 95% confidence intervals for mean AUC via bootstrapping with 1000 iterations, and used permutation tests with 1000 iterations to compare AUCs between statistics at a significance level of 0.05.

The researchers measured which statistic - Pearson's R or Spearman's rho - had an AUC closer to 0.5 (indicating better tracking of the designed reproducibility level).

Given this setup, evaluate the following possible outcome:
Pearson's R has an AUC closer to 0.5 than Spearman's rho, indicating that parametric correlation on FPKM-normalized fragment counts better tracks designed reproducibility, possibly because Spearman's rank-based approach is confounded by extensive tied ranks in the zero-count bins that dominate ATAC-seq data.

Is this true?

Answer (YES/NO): YES